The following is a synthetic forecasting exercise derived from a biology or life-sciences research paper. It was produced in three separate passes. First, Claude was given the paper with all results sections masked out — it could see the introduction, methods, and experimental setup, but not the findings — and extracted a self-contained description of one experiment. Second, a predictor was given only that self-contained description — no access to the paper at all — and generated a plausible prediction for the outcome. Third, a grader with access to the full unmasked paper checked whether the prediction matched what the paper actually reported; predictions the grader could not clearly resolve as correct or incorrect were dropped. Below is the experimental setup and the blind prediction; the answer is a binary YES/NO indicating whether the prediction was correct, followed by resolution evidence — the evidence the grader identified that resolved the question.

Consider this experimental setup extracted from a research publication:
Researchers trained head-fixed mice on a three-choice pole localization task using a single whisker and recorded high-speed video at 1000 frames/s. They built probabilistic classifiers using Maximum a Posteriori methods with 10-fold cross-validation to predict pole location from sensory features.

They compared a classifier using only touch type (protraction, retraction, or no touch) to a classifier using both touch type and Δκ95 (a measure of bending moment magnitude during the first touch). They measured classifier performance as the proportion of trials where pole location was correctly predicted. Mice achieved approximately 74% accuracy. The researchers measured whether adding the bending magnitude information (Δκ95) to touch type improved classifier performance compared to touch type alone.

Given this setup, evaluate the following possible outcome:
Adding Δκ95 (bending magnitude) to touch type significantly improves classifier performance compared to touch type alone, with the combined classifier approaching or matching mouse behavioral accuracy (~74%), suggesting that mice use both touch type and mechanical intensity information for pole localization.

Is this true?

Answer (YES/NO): YES